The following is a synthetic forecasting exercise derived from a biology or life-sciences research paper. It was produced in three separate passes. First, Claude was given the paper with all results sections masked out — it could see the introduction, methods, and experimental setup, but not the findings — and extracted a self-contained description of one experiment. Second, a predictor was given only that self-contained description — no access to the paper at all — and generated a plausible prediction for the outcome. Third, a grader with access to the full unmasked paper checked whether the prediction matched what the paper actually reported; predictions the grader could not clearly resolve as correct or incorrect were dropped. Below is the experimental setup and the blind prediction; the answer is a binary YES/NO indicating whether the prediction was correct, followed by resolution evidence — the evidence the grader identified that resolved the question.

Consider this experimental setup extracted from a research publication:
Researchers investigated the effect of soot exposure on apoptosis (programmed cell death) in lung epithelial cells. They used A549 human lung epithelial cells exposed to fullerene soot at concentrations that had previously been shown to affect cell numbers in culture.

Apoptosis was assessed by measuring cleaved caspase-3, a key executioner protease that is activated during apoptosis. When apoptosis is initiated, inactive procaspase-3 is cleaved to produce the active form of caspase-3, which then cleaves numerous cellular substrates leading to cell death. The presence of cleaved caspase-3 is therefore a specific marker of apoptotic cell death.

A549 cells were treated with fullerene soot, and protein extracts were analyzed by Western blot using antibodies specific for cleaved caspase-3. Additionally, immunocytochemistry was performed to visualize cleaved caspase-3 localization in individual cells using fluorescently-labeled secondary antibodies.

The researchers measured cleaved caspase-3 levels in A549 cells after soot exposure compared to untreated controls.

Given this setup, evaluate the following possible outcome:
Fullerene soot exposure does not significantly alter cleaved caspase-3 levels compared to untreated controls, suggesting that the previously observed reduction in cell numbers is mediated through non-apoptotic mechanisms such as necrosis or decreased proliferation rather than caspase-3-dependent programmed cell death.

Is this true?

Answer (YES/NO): NO